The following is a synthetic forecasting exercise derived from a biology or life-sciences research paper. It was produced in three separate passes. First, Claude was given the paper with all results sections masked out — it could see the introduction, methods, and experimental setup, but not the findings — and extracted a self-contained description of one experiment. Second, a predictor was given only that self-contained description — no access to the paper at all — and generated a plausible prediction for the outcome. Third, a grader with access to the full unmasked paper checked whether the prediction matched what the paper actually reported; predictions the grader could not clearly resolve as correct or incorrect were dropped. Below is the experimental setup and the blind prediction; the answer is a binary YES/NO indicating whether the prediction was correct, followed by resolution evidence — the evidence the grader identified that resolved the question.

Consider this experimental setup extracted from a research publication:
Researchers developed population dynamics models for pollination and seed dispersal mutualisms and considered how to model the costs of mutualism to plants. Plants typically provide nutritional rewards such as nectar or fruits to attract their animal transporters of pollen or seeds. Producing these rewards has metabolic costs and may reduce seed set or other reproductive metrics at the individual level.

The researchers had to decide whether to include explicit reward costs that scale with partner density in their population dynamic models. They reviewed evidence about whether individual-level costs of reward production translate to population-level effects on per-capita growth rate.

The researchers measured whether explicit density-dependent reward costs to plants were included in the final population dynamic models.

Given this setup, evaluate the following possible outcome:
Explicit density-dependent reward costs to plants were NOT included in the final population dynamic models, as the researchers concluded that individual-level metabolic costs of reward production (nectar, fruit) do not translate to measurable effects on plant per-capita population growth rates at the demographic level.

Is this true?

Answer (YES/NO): YES